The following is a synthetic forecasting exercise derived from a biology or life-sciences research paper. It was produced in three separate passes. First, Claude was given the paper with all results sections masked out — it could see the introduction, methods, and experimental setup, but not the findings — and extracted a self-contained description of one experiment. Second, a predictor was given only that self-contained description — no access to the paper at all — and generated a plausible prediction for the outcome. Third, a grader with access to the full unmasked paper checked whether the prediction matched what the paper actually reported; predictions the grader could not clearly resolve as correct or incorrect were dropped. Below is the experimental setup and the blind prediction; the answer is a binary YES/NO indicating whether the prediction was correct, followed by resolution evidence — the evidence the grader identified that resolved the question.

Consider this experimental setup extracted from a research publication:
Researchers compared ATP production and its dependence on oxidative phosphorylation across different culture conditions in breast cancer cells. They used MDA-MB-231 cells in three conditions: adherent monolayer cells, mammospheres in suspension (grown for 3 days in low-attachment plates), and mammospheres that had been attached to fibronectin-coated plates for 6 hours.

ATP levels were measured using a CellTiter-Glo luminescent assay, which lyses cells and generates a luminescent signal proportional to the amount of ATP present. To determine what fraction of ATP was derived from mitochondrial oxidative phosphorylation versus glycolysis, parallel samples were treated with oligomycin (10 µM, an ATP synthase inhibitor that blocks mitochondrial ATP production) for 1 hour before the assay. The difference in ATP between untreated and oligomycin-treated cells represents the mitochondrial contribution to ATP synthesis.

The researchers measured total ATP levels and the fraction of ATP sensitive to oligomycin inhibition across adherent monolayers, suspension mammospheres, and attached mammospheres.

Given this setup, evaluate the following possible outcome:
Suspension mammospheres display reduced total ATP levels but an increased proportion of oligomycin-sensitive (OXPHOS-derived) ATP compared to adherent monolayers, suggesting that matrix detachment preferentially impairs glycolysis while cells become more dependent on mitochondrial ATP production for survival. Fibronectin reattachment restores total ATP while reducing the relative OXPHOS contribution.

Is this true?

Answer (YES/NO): NO